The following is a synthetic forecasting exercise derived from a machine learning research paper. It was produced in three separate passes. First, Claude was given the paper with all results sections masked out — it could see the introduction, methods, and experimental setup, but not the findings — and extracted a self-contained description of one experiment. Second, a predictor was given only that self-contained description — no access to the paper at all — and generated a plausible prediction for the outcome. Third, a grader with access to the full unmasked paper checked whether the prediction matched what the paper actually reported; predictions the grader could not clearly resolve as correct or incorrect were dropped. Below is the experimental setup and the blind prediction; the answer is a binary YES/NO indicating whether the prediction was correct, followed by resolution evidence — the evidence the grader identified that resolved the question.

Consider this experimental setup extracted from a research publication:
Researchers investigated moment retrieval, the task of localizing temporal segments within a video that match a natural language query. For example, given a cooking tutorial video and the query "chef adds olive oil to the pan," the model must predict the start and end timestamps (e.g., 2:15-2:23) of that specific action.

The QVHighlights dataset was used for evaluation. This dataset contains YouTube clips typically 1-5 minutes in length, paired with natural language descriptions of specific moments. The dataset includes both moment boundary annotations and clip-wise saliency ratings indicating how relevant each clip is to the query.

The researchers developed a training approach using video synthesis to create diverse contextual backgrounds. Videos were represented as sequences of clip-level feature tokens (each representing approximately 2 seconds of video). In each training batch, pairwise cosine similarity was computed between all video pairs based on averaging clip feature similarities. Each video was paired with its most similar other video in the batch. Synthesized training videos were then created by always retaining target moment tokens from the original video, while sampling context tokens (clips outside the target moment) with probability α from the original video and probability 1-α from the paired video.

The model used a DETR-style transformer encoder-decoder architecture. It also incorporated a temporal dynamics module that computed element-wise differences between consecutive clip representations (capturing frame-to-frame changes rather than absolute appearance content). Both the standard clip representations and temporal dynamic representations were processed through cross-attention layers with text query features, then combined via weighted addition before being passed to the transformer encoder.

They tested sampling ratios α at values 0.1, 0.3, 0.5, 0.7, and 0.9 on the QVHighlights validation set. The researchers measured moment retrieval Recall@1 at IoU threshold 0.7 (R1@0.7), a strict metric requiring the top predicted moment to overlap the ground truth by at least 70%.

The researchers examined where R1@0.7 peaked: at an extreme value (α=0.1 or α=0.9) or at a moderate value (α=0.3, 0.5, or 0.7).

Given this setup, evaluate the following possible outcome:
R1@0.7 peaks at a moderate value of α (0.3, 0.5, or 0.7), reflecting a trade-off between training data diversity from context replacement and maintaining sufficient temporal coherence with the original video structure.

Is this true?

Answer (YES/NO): YES